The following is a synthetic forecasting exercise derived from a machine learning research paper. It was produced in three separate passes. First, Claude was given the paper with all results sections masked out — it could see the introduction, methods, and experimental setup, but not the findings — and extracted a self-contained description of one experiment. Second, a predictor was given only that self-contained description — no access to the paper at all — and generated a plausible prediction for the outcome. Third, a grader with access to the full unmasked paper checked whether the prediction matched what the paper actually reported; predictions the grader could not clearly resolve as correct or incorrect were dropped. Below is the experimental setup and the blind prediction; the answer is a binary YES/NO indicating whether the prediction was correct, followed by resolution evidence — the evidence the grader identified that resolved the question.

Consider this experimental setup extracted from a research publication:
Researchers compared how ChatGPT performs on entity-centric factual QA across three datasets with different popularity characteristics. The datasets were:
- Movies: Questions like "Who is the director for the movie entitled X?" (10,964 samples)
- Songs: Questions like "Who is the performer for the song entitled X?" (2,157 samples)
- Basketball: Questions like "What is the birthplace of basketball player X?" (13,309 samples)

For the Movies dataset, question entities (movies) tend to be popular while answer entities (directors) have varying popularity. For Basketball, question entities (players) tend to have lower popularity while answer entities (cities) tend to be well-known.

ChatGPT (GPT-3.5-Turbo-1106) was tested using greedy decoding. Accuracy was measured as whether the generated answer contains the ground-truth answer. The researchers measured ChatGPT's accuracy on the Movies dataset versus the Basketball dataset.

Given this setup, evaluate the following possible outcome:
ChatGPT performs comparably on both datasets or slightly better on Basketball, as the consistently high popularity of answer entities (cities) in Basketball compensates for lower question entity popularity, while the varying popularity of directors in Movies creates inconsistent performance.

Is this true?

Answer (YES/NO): NO